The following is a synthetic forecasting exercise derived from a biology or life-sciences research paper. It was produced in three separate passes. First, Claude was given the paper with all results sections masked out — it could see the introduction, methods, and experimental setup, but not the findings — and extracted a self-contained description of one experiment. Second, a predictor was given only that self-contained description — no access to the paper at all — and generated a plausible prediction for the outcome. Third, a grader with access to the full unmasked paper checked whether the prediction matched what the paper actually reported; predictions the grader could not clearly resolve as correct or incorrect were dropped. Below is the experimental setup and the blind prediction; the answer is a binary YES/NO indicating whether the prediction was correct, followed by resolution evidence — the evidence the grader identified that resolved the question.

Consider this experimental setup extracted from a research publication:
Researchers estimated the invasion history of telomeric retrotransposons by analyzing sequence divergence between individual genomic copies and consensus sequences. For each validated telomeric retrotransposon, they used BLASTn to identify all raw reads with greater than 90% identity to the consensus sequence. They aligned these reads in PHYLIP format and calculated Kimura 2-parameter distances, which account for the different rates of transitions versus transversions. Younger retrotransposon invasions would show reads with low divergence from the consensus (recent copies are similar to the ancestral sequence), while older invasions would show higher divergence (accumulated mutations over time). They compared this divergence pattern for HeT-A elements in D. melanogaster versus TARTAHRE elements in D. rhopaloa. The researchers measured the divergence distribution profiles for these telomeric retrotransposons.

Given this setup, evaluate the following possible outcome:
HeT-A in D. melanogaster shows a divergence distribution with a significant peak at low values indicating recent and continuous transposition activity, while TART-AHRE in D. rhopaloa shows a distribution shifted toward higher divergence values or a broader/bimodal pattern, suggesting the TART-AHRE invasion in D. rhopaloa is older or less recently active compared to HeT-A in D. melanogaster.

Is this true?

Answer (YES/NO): NO